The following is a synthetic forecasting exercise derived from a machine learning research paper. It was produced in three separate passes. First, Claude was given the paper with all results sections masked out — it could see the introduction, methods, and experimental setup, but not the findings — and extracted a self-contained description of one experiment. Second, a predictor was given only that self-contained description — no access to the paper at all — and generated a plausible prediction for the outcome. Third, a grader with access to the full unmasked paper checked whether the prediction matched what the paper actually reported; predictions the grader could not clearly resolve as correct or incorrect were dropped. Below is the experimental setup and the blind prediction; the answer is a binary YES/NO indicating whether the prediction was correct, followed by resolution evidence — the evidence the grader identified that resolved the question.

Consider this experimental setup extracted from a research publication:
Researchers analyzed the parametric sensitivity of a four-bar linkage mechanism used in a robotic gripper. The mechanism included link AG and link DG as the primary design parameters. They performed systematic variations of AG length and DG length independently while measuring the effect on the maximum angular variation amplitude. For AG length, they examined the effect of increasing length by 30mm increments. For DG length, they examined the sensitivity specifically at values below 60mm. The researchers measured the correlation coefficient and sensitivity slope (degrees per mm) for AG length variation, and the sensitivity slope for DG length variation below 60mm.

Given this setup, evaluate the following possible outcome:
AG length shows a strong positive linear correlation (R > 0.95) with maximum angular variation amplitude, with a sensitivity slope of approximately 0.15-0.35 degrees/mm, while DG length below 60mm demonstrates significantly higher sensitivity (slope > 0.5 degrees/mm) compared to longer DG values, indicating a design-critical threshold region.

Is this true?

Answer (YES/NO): NO